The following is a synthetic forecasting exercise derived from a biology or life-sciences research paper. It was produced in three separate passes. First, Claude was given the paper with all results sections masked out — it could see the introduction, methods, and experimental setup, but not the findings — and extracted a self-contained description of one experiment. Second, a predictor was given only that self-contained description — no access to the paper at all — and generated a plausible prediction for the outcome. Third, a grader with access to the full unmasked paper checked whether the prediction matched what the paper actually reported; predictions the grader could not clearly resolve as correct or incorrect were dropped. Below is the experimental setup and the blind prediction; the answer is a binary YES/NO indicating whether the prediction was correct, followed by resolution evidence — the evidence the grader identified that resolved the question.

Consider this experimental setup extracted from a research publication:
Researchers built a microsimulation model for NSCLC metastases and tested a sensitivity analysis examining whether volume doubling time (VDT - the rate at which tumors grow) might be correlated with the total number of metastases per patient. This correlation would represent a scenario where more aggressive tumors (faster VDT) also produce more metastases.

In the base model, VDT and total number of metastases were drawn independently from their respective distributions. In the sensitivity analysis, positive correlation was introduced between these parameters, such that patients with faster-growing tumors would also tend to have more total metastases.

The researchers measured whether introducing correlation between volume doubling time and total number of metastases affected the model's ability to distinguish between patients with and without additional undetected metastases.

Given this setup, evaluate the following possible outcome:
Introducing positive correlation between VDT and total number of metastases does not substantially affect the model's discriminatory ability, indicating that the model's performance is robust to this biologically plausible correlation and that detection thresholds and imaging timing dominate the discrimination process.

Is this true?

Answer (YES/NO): NO